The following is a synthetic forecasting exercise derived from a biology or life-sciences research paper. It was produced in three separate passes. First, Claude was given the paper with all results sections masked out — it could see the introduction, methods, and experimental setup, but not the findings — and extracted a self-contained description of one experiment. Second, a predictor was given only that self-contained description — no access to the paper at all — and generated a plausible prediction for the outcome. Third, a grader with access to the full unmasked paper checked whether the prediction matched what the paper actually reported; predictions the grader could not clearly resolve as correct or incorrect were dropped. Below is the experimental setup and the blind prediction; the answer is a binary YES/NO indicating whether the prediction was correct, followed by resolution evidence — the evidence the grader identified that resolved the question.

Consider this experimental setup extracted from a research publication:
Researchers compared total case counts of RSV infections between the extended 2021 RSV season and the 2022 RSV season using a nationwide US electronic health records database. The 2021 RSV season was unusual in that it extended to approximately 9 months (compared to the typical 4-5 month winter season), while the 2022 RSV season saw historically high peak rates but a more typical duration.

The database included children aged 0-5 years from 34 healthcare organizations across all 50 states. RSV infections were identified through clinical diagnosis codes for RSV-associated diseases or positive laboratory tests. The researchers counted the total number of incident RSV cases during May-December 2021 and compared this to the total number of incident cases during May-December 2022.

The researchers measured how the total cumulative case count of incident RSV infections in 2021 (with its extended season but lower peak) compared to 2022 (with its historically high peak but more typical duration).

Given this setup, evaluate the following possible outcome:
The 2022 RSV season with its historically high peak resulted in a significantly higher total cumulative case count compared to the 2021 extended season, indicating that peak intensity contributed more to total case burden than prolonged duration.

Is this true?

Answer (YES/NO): NO